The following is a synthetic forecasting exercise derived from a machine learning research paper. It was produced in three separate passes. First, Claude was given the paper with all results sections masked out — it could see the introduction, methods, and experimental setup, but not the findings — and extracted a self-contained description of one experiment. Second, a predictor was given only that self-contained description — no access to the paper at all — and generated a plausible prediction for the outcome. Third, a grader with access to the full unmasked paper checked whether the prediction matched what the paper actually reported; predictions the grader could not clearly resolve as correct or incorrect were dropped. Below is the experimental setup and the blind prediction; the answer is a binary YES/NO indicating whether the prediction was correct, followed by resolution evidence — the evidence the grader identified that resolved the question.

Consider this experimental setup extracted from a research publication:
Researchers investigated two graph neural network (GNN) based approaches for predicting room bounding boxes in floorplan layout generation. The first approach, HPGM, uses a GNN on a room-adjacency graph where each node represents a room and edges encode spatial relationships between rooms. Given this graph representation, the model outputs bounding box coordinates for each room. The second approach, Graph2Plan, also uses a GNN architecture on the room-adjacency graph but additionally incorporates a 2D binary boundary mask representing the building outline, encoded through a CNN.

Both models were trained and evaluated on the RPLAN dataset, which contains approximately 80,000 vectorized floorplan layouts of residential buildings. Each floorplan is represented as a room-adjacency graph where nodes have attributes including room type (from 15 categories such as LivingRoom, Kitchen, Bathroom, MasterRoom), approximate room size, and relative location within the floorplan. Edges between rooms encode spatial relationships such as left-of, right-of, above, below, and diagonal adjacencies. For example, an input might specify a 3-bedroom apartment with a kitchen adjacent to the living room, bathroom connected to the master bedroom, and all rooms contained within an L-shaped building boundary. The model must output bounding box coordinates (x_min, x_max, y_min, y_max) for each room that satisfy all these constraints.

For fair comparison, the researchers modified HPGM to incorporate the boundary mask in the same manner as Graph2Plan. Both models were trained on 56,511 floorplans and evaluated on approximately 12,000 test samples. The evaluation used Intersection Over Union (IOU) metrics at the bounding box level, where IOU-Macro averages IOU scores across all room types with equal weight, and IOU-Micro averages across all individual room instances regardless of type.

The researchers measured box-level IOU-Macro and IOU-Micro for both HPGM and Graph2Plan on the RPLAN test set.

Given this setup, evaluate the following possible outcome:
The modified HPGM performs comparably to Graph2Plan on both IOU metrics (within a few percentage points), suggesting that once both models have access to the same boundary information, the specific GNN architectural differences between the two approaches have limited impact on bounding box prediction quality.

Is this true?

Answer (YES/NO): NO